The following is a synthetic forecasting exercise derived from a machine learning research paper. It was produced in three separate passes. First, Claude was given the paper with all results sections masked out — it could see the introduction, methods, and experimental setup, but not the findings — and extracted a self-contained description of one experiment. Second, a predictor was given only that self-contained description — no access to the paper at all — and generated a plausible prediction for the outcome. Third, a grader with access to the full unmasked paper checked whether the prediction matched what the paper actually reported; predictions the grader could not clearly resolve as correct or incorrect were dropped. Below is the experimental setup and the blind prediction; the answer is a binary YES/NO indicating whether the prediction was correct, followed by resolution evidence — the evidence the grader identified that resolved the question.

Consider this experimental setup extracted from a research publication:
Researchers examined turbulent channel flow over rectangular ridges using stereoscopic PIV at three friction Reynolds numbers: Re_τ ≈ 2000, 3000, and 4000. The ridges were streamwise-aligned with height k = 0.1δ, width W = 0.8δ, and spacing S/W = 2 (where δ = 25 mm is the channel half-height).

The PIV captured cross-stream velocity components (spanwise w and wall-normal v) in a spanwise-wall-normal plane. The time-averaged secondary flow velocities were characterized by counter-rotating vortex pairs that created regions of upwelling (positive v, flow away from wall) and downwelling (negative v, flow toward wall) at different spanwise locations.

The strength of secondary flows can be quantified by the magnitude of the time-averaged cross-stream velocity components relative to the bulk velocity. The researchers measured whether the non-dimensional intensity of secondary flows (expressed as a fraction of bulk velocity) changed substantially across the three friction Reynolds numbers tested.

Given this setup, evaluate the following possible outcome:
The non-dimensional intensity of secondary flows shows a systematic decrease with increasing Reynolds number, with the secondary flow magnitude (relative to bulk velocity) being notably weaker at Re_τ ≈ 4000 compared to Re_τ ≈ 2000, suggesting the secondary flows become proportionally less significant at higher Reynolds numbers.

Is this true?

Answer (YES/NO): NO